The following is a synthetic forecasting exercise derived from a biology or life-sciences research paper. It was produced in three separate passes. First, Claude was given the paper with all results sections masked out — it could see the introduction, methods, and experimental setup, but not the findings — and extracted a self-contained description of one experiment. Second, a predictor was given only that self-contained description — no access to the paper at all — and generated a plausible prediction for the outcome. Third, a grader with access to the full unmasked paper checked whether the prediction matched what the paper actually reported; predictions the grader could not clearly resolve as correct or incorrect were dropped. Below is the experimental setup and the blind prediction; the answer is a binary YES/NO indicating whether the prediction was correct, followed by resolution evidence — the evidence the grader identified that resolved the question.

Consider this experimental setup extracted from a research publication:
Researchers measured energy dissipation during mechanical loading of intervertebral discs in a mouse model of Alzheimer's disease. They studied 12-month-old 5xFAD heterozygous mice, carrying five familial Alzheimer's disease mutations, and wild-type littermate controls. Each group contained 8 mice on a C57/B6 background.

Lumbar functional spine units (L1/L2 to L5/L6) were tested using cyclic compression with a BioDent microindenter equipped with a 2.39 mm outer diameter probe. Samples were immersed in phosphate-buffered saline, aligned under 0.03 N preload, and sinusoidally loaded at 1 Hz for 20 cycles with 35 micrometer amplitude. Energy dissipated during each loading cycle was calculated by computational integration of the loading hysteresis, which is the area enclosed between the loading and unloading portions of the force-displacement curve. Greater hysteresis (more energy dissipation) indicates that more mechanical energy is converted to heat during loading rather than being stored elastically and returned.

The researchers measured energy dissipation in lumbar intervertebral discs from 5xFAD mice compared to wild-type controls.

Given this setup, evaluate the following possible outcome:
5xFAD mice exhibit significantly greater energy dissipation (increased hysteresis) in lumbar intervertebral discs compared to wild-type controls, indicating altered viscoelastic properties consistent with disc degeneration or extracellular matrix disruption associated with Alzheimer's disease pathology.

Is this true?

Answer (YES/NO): NO